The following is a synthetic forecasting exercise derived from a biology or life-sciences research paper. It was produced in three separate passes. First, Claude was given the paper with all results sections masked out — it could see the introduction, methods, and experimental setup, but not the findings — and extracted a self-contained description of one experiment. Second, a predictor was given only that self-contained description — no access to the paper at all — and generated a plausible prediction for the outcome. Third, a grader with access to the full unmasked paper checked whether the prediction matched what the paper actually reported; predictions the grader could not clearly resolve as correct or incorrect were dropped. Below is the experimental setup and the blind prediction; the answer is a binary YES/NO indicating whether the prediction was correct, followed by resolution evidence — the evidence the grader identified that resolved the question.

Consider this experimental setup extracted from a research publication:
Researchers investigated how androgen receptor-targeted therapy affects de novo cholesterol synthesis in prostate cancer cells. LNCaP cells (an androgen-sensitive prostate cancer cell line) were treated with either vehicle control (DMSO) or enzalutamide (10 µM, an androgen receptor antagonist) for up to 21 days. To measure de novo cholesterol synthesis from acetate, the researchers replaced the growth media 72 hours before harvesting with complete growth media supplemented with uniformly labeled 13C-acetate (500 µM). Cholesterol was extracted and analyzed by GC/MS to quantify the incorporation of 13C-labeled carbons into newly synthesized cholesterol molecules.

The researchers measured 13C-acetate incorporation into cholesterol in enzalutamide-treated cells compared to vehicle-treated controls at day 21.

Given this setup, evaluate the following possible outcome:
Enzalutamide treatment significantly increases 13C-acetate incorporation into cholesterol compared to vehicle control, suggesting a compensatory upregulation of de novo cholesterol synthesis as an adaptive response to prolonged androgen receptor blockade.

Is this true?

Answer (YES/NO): NO